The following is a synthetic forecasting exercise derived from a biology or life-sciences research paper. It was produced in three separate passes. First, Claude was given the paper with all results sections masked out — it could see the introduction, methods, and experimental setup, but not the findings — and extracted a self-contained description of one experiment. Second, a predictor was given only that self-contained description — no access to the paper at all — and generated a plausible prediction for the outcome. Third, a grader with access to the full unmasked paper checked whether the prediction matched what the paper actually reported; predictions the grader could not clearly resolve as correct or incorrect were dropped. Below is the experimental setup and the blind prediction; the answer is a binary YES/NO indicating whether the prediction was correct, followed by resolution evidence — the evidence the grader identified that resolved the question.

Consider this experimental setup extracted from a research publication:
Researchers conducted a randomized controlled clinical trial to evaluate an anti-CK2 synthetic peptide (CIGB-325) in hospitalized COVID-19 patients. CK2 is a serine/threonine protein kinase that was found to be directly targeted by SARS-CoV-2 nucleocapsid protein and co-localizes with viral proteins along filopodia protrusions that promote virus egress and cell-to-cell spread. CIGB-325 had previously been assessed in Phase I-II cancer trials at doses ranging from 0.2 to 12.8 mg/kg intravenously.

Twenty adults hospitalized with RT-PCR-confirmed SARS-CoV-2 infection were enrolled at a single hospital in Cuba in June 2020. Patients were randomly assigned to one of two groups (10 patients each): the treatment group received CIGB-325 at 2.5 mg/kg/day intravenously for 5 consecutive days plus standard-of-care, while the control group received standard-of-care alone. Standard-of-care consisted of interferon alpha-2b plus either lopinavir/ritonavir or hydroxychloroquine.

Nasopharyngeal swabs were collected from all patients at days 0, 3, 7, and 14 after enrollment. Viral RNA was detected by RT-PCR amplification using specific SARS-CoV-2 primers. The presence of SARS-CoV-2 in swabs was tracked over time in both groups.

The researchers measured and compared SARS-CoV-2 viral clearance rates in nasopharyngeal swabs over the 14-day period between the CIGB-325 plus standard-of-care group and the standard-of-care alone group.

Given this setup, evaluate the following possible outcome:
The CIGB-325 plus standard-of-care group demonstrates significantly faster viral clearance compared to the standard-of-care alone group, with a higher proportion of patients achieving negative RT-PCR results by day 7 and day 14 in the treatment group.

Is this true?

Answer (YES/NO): NO